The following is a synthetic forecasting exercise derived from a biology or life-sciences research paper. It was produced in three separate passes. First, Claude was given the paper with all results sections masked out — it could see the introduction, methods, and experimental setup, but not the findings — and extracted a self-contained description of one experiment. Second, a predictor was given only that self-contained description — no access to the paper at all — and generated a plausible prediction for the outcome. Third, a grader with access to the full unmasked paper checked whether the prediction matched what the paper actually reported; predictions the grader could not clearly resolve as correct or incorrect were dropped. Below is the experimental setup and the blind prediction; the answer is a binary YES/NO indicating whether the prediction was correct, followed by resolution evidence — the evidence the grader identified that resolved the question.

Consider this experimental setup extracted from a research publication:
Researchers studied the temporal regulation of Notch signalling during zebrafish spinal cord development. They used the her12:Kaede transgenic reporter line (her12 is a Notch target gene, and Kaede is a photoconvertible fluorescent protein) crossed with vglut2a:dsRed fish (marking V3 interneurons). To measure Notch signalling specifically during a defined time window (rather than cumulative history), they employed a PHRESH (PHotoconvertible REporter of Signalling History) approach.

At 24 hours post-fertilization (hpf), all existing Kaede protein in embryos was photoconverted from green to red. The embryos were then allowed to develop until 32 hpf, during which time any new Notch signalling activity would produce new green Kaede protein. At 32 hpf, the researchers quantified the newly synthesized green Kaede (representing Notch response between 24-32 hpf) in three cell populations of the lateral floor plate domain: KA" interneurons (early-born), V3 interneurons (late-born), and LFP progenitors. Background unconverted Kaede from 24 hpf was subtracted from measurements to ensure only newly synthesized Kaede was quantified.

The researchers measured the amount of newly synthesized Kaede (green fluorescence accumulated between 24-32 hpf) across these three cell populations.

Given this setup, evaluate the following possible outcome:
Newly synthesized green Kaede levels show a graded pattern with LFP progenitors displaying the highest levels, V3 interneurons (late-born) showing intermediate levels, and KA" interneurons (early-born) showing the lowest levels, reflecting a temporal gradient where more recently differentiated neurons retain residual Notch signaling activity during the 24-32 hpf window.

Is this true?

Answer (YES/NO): YES